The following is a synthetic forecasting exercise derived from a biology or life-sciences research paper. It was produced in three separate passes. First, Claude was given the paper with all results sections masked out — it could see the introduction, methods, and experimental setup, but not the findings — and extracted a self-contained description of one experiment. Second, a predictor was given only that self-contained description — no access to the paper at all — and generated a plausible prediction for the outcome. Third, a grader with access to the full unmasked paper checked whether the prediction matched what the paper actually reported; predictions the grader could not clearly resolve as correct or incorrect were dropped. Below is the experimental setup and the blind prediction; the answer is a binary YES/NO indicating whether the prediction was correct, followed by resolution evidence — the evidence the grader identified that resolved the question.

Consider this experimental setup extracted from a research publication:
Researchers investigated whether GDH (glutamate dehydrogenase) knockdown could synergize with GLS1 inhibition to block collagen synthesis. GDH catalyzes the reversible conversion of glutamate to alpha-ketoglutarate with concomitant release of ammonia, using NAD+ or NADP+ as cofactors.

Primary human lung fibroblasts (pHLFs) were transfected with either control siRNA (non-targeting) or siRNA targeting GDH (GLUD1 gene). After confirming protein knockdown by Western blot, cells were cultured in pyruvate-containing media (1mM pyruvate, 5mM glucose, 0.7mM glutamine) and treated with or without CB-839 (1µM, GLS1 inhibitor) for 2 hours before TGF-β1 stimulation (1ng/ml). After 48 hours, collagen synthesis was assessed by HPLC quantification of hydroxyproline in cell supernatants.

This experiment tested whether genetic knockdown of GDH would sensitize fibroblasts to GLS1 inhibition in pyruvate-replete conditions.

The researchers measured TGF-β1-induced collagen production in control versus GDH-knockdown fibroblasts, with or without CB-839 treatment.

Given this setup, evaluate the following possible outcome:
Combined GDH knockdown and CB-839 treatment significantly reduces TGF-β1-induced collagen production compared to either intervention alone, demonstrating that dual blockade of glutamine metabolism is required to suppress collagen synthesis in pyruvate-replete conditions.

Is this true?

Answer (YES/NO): YES